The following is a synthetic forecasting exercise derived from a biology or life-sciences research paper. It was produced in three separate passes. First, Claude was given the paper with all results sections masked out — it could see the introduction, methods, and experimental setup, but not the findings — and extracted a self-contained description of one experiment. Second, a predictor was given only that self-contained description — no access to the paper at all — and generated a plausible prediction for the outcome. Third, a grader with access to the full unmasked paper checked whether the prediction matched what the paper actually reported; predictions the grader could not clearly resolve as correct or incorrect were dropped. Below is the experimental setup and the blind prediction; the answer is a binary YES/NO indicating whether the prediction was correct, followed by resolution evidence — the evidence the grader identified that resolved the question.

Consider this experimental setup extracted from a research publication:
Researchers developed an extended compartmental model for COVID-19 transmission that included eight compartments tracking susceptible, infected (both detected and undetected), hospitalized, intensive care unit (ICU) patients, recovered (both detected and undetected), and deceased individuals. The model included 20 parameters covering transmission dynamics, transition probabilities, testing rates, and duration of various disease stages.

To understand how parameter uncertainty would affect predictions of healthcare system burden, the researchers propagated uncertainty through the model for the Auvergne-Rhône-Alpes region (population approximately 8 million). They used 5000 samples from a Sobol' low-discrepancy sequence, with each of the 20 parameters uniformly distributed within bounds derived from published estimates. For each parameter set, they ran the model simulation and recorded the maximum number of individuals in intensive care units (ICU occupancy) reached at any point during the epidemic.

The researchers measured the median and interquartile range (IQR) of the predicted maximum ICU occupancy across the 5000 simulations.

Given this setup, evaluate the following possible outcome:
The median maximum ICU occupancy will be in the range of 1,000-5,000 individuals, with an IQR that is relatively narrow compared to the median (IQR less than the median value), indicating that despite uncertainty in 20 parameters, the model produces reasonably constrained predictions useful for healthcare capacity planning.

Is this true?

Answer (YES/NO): NO